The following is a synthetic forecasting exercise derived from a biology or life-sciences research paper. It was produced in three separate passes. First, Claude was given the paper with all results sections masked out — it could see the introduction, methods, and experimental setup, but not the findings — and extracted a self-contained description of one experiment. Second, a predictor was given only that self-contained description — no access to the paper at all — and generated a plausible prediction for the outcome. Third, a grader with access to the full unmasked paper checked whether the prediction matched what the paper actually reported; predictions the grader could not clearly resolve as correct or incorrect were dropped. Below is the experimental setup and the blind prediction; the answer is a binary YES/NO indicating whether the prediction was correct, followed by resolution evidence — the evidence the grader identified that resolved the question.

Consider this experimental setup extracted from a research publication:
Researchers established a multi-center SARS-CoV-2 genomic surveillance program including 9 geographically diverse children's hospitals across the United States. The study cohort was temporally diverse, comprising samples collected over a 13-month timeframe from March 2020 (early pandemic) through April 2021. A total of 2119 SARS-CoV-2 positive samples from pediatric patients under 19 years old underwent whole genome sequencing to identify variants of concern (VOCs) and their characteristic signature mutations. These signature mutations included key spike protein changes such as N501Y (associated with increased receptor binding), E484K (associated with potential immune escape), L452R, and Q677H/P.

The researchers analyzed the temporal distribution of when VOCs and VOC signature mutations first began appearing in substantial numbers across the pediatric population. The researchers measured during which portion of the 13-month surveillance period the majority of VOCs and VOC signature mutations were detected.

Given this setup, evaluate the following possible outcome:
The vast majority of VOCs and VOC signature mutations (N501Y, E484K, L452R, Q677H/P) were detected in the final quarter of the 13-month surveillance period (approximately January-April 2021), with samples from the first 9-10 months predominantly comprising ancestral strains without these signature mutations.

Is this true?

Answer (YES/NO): NO